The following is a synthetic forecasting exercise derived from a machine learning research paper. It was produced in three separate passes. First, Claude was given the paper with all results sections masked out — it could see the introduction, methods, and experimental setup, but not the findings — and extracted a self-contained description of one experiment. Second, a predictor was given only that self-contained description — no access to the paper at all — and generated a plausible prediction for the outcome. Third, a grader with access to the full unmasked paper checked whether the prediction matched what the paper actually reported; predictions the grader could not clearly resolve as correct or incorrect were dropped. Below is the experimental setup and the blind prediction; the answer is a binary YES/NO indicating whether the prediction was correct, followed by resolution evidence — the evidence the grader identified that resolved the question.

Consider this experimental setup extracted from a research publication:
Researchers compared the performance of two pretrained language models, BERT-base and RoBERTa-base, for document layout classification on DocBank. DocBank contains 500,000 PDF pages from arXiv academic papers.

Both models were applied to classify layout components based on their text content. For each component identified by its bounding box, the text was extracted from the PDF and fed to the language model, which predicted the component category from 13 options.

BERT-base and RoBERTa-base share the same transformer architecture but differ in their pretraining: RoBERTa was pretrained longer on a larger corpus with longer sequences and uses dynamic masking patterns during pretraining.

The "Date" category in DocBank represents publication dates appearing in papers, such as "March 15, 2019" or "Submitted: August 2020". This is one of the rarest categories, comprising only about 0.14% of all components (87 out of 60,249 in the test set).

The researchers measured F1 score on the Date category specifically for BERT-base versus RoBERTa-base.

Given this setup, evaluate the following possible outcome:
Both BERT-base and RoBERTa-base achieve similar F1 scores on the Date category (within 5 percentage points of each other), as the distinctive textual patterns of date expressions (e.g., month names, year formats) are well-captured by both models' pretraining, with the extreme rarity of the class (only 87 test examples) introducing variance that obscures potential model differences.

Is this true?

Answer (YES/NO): NO